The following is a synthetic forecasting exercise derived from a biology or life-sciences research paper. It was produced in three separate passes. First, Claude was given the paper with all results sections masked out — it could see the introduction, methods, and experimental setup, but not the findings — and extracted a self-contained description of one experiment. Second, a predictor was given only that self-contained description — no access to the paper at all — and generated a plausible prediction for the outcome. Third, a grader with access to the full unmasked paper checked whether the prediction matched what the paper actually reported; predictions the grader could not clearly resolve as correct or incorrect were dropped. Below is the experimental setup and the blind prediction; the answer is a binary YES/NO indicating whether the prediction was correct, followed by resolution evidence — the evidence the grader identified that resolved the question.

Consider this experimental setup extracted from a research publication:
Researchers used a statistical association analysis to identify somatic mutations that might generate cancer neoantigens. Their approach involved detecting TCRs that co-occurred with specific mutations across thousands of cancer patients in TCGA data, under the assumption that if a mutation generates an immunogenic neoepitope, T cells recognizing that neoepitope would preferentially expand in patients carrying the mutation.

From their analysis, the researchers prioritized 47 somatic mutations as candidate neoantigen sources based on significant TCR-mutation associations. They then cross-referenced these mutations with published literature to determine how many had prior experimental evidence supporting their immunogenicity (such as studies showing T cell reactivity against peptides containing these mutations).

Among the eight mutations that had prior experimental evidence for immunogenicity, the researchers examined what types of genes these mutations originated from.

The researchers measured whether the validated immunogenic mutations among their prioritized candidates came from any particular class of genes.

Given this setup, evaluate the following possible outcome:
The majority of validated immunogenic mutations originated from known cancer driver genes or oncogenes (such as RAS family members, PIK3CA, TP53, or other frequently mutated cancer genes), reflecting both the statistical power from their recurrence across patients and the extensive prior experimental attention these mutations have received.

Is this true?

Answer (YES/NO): YES